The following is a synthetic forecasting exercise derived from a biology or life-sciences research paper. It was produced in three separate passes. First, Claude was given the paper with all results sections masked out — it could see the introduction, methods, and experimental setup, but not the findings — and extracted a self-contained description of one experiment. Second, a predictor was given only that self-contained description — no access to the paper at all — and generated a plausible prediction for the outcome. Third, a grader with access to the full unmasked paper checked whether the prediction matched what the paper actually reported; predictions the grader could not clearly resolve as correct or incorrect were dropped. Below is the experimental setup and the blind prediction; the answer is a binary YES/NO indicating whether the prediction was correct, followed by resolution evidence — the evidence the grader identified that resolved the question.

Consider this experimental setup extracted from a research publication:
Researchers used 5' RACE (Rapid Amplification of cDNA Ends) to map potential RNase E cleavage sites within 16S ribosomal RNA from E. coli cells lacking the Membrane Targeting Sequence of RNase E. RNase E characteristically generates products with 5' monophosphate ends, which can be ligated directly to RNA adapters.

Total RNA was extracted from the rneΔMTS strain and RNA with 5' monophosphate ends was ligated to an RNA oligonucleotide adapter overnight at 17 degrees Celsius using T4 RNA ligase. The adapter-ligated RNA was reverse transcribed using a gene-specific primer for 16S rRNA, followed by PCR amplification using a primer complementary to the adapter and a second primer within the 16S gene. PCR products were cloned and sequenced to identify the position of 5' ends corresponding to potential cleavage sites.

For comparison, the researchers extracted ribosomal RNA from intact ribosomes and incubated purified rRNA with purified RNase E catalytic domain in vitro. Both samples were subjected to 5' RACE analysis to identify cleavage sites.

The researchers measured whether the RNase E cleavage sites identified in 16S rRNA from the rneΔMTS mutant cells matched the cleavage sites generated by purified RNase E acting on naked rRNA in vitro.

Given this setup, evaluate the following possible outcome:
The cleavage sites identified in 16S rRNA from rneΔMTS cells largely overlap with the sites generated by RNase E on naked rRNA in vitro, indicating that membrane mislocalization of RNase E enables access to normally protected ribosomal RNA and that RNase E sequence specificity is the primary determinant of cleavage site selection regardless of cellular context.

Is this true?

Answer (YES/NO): NO